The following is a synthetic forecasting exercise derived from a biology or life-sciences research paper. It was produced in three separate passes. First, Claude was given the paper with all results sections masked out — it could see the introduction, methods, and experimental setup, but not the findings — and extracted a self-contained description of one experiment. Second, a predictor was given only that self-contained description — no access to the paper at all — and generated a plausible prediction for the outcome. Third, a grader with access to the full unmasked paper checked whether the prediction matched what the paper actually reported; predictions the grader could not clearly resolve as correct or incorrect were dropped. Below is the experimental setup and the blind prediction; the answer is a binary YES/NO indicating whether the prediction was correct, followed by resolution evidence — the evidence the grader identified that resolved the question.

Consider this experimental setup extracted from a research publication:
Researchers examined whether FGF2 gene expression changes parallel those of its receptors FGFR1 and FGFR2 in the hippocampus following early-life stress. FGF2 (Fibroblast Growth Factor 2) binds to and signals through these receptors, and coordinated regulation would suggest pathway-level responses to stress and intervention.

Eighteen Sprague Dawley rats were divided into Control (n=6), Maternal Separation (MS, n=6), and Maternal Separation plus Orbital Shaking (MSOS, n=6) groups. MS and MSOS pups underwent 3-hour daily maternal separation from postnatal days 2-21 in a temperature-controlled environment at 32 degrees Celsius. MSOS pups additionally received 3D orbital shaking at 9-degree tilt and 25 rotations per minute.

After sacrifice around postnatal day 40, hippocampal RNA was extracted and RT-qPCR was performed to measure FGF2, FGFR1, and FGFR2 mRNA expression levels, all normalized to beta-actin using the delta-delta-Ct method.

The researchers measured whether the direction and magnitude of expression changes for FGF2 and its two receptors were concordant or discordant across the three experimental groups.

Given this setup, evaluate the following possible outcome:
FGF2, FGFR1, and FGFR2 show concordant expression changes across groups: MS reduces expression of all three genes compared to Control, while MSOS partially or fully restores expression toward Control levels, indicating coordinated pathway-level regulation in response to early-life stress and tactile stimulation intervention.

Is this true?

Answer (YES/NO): NO